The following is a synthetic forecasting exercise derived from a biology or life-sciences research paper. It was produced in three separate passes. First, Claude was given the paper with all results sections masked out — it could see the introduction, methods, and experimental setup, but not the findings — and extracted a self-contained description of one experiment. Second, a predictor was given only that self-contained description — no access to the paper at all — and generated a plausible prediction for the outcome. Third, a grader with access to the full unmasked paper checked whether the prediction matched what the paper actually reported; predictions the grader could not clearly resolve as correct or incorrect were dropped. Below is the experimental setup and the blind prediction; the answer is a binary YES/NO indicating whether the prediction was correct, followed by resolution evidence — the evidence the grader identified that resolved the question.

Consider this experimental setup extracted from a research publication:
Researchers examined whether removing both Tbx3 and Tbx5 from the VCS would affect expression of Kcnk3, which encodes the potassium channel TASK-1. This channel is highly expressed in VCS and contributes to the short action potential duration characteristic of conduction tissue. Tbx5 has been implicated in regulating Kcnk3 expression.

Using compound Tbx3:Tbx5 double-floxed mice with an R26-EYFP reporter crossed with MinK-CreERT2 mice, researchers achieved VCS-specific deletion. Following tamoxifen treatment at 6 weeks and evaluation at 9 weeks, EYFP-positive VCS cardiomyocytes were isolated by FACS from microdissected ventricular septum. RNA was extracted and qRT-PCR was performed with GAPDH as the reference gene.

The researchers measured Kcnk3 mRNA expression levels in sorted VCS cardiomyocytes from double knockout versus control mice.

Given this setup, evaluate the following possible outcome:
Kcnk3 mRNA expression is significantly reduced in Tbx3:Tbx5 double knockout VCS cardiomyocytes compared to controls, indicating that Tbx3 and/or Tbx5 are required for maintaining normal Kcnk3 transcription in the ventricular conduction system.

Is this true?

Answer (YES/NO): YES